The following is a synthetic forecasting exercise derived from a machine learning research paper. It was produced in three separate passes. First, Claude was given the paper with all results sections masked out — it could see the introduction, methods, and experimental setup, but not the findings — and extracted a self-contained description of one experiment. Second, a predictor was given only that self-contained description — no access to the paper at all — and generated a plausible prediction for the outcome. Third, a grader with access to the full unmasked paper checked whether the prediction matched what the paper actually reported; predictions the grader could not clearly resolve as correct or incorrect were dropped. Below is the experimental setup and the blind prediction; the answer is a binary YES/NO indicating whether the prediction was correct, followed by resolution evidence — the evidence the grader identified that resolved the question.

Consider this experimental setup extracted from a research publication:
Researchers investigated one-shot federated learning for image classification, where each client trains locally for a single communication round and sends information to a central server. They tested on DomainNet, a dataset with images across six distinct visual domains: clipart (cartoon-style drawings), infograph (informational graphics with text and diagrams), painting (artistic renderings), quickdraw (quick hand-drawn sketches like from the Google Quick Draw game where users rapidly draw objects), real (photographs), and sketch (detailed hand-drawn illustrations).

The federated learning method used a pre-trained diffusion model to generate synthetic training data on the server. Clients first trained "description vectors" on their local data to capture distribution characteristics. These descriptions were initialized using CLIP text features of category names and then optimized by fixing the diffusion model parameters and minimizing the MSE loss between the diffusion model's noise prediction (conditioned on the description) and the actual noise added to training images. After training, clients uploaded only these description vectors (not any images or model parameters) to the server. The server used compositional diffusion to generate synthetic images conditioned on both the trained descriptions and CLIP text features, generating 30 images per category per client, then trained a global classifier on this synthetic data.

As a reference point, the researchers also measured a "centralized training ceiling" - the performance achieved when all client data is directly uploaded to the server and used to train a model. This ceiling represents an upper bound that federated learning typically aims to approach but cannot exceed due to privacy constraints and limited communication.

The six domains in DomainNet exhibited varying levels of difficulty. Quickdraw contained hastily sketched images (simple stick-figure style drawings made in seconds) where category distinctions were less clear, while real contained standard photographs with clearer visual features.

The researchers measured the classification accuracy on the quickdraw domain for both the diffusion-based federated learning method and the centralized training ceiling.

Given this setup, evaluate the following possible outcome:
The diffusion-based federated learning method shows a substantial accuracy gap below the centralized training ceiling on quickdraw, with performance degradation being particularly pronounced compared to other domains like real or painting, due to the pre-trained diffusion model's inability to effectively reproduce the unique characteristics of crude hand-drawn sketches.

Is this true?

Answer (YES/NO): NO